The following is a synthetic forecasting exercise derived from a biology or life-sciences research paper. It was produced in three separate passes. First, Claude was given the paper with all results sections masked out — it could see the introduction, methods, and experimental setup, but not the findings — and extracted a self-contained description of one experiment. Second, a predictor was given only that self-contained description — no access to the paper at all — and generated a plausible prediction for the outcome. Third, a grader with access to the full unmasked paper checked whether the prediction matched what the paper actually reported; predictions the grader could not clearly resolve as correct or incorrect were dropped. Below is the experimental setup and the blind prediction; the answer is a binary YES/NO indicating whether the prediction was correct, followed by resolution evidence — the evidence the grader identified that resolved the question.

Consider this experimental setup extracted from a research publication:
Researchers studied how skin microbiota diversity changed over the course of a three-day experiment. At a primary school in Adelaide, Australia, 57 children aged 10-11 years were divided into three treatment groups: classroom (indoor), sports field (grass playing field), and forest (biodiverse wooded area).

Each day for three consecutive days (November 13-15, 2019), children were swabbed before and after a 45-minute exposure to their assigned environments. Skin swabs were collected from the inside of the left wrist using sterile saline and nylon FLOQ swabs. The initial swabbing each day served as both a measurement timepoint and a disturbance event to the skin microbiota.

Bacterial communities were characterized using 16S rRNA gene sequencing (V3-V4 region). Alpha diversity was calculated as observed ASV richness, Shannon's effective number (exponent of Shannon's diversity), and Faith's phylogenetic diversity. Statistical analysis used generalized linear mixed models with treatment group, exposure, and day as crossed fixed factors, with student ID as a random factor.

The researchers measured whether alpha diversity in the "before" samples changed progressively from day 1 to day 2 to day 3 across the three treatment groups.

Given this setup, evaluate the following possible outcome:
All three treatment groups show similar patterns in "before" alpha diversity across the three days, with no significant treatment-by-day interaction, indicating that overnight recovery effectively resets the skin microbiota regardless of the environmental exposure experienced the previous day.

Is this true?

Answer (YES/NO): NO